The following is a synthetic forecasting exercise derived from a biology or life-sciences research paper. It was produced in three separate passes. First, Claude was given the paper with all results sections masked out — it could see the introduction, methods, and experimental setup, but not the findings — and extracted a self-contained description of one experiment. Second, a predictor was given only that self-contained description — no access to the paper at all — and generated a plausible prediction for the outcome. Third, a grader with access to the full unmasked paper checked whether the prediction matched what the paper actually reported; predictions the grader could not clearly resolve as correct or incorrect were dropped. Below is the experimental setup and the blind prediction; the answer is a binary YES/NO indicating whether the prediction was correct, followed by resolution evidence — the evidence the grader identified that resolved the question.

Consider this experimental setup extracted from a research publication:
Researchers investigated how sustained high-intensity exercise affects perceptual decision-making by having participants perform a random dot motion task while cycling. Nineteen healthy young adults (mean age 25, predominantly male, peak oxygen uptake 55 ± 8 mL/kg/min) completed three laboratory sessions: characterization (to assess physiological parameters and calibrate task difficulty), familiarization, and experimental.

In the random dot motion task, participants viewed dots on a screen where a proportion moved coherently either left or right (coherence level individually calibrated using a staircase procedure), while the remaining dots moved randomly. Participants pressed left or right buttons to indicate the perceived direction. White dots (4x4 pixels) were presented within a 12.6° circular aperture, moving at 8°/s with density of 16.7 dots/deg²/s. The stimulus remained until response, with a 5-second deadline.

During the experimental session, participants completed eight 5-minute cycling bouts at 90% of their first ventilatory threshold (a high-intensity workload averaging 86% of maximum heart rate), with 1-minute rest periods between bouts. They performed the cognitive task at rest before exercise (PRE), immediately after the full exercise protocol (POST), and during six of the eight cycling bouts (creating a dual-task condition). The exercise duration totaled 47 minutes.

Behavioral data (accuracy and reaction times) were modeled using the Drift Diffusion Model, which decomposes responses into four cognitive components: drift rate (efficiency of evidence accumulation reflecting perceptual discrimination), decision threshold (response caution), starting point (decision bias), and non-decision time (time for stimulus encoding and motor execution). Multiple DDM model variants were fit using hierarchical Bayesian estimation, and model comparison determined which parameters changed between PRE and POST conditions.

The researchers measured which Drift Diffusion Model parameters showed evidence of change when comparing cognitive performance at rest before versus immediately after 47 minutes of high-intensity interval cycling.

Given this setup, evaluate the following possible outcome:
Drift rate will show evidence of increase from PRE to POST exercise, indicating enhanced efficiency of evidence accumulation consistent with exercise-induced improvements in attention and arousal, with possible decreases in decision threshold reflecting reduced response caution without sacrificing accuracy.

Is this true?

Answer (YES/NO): NO